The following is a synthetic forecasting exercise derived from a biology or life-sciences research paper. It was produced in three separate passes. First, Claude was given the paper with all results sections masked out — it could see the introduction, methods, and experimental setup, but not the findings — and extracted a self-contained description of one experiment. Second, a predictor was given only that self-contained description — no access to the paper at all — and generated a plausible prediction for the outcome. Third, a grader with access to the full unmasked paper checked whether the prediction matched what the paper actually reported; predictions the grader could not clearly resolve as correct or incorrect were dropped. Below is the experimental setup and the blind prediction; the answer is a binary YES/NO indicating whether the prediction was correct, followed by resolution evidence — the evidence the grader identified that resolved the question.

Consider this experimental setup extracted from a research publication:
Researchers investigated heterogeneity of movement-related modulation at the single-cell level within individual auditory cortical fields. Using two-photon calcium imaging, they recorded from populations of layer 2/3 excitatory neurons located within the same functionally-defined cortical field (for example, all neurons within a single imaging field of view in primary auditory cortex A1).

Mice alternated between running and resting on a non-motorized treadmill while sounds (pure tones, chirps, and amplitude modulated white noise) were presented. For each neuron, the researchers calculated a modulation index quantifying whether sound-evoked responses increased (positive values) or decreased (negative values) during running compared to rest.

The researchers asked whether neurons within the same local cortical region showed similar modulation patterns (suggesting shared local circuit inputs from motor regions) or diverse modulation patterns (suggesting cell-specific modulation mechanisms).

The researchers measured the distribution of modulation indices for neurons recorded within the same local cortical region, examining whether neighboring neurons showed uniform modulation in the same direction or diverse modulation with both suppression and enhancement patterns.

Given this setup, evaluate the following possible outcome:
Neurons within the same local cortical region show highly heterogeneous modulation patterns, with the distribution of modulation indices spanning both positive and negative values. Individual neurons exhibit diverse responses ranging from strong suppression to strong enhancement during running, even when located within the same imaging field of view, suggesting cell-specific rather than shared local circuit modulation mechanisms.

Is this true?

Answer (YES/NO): YES